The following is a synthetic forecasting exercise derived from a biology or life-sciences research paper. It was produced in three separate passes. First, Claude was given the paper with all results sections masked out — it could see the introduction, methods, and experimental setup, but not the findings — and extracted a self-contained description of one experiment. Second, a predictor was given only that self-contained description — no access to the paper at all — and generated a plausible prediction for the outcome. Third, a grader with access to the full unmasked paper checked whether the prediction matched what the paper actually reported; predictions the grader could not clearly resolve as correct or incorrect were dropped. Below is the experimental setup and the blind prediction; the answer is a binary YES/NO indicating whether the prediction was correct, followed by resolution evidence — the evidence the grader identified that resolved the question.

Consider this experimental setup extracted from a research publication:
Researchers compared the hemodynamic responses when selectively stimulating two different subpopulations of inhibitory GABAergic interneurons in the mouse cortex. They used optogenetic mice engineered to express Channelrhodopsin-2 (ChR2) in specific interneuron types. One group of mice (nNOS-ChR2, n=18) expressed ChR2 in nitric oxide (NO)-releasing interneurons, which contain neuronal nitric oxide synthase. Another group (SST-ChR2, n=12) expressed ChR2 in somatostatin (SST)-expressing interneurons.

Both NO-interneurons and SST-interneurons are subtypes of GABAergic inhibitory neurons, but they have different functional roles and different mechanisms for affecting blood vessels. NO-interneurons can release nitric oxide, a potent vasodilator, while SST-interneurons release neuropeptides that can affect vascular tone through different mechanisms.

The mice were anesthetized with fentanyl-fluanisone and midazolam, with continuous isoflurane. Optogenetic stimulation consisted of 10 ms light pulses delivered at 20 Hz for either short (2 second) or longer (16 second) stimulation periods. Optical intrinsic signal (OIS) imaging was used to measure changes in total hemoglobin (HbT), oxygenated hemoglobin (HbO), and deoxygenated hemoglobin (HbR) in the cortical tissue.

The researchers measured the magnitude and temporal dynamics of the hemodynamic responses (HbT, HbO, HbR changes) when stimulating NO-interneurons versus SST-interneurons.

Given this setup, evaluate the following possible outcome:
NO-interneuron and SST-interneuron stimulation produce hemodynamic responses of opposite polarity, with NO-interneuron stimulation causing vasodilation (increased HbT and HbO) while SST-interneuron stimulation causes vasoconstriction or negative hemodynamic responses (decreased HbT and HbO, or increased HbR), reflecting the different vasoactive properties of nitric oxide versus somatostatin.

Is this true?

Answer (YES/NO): NO